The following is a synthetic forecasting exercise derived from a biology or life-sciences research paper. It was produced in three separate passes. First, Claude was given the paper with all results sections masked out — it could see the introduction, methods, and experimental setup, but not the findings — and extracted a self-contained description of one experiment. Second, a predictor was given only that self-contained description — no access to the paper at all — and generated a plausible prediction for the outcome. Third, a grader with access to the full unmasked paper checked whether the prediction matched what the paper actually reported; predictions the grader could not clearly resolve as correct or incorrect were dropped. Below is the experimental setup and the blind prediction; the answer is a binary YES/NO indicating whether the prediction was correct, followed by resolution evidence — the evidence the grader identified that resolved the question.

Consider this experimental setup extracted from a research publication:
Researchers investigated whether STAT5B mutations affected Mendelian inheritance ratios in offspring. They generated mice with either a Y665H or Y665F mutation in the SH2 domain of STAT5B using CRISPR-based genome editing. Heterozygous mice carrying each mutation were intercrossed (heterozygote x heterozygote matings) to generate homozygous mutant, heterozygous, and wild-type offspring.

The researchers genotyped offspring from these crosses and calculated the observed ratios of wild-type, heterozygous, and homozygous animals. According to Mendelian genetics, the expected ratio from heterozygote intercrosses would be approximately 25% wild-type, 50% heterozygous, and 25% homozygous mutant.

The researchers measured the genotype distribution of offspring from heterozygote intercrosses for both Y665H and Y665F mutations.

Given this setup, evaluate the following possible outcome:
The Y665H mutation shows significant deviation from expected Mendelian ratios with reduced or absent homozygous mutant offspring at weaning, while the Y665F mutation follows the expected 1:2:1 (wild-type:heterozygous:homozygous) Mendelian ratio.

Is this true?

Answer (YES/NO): NO